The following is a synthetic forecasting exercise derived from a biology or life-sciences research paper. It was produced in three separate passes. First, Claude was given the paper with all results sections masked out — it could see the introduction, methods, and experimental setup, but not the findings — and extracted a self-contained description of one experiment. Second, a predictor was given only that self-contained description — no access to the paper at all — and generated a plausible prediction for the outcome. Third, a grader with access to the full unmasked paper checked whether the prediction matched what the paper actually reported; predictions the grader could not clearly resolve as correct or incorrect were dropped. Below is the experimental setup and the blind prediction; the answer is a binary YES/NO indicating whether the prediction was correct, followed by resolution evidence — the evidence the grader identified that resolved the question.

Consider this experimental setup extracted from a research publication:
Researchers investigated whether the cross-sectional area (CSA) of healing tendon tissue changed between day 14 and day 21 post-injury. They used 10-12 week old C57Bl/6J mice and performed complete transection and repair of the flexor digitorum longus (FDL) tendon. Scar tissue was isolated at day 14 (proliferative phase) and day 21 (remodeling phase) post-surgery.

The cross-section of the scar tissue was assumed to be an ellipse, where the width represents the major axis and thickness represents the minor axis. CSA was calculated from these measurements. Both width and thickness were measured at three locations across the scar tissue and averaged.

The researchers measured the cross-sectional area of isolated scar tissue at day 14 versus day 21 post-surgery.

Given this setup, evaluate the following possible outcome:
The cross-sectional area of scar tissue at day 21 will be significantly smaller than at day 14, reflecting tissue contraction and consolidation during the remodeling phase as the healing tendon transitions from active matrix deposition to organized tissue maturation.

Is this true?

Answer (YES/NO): NO